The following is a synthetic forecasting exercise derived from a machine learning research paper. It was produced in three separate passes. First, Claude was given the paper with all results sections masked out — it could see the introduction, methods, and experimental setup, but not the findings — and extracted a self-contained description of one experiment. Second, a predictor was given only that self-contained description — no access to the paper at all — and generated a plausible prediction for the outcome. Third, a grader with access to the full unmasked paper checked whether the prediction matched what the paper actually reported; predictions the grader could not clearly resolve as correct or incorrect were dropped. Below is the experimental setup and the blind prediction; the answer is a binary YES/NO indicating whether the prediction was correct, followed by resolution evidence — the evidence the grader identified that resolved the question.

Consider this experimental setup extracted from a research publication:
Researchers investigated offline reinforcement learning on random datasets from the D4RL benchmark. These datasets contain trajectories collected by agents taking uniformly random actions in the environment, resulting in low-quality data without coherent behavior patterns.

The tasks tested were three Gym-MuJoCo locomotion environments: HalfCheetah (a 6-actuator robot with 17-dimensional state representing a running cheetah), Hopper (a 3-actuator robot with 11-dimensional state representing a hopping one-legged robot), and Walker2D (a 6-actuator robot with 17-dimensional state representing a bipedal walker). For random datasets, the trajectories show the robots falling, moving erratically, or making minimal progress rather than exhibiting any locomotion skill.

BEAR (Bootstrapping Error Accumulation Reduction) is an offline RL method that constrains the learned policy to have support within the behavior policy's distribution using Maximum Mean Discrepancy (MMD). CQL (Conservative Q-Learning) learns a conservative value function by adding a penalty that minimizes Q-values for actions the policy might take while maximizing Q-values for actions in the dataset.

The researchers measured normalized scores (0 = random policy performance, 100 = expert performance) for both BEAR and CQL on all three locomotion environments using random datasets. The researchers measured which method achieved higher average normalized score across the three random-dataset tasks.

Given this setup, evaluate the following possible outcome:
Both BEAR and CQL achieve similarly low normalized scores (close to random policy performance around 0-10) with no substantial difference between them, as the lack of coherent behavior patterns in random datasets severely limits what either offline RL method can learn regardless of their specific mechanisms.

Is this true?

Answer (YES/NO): NO